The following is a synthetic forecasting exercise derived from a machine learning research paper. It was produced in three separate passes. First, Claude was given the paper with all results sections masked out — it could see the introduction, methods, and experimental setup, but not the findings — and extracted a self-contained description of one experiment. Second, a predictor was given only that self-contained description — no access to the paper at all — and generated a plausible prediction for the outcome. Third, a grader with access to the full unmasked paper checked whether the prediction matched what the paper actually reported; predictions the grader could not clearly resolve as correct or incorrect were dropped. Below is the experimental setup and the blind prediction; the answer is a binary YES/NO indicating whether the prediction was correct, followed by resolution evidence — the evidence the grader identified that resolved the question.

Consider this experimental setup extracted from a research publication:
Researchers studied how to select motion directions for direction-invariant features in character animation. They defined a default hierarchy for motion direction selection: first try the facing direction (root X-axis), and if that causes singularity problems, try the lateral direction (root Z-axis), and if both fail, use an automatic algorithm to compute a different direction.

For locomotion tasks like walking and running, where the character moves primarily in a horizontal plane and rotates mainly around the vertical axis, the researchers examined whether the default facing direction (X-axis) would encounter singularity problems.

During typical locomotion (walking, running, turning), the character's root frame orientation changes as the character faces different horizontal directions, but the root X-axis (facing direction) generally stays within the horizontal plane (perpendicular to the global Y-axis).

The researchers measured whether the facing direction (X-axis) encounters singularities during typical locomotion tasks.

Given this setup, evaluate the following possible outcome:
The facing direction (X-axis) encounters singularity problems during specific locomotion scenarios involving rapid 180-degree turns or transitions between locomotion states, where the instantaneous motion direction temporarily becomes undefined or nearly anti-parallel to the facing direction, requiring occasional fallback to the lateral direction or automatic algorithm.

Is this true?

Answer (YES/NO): NO